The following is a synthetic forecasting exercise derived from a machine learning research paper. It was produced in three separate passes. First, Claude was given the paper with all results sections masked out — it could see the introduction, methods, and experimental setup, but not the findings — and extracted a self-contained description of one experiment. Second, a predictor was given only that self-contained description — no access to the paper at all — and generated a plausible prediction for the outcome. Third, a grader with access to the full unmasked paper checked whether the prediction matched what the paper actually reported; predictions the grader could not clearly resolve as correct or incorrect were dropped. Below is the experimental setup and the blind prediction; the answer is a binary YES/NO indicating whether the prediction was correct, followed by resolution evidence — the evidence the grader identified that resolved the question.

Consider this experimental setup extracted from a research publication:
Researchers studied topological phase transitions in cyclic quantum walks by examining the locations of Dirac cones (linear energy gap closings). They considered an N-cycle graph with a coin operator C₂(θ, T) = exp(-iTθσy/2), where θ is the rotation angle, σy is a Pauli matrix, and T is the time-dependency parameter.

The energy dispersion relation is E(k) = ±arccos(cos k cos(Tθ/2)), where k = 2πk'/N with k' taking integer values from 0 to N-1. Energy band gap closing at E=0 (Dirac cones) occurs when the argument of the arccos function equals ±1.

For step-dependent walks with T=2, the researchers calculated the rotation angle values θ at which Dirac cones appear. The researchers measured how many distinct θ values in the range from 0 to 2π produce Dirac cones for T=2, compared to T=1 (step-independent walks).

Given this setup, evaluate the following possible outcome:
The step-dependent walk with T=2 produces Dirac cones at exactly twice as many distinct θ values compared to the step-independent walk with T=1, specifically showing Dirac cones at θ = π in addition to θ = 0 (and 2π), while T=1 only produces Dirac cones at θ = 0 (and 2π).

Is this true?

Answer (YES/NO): YES